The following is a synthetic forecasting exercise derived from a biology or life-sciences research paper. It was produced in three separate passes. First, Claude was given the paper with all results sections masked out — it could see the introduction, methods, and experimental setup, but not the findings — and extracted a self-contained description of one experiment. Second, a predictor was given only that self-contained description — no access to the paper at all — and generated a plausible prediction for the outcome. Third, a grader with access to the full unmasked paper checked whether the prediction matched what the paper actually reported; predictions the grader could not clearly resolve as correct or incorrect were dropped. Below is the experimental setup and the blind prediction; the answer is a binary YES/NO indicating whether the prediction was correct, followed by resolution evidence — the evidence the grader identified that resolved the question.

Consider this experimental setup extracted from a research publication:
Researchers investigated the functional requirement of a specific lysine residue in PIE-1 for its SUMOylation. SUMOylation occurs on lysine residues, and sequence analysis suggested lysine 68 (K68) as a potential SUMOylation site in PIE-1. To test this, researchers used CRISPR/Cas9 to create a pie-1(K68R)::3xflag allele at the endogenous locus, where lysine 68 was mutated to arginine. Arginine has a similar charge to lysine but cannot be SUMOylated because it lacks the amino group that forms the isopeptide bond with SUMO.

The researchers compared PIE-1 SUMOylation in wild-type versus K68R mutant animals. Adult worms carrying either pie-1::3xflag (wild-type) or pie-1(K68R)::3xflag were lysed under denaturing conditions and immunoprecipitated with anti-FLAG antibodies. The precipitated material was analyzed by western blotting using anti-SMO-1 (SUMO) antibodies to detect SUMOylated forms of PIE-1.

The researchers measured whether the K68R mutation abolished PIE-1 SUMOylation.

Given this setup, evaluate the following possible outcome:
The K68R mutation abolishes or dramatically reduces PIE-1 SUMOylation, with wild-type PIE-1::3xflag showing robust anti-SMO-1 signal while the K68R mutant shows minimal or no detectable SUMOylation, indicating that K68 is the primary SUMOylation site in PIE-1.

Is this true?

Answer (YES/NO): YES